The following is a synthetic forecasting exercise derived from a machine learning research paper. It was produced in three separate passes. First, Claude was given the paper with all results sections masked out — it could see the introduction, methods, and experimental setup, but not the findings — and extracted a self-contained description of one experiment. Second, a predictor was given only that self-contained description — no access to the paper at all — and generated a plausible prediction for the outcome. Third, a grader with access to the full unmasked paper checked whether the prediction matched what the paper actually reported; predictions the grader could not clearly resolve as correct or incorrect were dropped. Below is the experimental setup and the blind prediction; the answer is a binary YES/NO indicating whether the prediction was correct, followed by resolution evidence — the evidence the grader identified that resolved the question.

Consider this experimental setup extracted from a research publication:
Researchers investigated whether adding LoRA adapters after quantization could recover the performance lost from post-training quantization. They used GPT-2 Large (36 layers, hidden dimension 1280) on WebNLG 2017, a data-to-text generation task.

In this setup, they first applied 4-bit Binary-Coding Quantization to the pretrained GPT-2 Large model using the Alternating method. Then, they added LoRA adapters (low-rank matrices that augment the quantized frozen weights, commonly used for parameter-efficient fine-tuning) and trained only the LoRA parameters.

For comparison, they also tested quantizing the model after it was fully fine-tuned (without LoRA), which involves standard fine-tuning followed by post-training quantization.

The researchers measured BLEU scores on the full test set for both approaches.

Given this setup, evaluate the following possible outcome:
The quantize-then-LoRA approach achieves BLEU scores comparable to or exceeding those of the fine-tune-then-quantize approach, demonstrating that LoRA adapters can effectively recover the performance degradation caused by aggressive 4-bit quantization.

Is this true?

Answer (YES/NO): NO